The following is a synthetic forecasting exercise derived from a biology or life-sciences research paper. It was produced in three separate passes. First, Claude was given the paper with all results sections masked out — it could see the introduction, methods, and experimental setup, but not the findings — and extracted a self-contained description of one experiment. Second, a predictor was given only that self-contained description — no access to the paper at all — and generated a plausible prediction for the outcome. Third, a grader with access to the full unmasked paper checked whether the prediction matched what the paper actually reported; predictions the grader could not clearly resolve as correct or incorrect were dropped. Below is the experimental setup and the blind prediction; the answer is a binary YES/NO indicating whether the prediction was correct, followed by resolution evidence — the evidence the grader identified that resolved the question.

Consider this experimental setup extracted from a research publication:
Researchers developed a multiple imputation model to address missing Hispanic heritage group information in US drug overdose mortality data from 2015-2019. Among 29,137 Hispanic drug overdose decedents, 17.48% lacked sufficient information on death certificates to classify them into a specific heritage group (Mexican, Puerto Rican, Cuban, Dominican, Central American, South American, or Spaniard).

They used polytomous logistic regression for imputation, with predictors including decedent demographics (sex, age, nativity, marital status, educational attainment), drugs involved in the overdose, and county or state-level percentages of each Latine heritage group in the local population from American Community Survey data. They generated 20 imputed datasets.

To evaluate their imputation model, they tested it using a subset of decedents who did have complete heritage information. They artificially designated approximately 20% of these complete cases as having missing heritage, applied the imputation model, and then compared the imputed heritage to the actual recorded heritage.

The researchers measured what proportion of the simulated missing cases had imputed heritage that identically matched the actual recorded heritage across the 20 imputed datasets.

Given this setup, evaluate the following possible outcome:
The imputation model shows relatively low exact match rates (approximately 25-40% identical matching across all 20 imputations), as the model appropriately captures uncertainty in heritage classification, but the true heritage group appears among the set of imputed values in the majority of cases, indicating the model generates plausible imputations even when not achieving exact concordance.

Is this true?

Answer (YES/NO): NO